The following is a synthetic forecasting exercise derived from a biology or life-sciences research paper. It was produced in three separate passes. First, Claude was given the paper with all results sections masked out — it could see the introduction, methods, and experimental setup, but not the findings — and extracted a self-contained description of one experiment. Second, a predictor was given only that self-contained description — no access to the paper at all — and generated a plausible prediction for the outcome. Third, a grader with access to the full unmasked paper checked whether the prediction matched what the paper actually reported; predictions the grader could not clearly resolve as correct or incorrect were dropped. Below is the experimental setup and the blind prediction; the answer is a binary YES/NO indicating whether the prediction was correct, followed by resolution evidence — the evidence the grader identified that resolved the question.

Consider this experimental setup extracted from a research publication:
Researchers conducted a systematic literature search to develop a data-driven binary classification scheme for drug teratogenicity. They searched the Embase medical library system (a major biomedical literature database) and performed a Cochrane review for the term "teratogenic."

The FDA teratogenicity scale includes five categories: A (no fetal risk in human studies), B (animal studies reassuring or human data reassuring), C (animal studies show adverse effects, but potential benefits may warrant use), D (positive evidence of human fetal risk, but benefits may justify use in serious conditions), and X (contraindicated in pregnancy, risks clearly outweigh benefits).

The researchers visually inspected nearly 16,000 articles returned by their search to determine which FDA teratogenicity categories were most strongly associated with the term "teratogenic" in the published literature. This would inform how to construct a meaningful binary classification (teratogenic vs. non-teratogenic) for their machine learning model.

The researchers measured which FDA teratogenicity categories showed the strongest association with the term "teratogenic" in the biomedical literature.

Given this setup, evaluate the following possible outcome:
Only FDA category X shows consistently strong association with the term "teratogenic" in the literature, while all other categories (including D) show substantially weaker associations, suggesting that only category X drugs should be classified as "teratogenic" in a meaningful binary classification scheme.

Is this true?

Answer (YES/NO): NO